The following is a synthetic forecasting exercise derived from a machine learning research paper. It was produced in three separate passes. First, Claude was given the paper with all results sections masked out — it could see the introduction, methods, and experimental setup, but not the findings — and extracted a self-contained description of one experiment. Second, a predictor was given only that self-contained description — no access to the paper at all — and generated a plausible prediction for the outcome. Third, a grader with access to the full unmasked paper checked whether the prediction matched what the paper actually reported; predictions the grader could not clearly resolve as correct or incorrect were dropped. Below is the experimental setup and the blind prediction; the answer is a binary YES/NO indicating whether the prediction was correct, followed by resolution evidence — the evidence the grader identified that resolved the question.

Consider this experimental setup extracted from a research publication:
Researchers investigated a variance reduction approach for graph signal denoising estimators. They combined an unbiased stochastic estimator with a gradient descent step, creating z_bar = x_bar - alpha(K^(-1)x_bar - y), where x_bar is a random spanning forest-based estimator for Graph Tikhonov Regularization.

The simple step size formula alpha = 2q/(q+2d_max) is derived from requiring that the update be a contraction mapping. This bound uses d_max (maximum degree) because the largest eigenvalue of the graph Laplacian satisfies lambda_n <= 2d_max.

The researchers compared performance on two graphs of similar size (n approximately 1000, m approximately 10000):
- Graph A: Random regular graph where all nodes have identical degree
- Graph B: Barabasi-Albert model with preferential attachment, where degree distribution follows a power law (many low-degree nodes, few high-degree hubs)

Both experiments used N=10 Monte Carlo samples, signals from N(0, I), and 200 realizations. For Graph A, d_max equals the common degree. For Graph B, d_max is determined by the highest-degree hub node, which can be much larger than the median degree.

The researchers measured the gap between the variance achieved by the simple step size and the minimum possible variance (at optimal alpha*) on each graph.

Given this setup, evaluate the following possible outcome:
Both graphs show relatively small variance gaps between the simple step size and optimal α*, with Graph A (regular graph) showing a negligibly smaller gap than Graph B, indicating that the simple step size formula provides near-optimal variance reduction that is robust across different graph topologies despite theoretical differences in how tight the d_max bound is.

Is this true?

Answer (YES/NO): NO